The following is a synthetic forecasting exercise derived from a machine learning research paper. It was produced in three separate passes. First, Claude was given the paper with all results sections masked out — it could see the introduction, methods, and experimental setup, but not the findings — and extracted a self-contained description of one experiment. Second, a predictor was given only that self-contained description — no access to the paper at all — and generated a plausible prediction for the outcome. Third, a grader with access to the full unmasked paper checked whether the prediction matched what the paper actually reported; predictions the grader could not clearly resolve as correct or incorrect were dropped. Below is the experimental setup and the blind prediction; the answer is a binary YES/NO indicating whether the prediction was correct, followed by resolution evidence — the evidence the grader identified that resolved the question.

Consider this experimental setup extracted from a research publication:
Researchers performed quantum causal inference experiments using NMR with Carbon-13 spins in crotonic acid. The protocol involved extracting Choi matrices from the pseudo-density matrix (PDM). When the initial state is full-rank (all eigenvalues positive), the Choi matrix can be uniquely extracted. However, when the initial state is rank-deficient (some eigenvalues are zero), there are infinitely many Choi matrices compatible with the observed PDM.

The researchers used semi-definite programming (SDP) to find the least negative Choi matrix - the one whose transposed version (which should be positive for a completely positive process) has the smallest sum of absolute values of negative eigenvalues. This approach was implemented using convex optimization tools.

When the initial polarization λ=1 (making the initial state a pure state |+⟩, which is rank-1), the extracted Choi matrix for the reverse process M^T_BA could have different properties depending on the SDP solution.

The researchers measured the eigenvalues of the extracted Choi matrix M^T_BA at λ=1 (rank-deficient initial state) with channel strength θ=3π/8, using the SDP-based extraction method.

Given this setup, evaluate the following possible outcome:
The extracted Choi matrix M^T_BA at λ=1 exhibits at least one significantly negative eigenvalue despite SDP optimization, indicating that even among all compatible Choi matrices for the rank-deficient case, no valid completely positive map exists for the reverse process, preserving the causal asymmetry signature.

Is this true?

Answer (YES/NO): YES